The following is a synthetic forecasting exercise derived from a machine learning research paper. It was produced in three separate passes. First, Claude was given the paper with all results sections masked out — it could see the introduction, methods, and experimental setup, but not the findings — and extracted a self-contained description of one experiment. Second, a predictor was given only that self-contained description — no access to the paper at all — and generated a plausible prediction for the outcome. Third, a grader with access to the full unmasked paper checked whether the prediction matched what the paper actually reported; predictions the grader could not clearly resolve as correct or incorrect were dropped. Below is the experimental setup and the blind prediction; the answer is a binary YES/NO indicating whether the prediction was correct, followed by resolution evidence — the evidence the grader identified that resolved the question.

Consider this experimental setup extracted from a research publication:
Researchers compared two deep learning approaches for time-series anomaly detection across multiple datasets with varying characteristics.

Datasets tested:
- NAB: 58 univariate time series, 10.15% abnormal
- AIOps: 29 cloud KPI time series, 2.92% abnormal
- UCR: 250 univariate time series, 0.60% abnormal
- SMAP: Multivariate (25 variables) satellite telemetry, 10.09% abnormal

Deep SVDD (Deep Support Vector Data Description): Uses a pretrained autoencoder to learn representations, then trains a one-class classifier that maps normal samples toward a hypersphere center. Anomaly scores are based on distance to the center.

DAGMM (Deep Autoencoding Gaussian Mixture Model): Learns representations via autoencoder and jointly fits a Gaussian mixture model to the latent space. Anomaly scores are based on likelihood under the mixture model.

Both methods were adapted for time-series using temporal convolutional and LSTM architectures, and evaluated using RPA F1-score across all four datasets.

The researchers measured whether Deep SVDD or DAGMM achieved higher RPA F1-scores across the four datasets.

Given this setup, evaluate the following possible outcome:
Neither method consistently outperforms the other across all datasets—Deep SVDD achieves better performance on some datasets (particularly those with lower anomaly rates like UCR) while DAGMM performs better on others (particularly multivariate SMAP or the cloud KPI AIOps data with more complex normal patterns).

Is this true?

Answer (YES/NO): NO